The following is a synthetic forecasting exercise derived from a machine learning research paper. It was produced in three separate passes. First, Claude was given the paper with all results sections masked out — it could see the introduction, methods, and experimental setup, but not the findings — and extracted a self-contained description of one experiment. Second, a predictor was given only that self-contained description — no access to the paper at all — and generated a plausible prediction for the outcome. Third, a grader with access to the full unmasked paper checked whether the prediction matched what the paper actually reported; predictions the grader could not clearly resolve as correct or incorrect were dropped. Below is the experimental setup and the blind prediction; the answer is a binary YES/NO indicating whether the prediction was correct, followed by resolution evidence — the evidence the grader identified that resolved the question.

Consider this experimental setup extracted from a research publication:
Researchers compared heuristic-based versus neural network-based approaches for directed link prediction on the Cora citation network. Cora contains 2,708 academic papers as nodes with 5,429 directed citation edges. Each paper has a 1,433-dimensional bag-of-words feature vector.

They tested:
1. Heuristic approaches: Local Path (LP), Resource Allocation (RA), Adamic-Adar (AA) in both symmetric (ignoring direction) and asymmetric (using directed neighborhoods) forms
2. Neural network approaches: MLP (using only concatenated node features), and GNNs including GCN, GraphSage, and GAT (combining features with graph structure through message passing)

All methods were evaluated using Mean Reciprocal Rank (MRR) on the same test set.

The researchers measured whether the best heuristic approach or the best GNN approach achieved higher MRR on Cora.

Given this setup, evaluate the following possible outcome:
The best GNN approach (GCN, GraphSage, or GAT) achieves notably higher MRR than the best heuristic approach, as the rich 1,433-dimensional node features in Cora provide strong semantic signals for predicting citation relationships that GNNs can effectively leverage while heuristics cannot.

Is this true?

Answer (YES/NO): YES